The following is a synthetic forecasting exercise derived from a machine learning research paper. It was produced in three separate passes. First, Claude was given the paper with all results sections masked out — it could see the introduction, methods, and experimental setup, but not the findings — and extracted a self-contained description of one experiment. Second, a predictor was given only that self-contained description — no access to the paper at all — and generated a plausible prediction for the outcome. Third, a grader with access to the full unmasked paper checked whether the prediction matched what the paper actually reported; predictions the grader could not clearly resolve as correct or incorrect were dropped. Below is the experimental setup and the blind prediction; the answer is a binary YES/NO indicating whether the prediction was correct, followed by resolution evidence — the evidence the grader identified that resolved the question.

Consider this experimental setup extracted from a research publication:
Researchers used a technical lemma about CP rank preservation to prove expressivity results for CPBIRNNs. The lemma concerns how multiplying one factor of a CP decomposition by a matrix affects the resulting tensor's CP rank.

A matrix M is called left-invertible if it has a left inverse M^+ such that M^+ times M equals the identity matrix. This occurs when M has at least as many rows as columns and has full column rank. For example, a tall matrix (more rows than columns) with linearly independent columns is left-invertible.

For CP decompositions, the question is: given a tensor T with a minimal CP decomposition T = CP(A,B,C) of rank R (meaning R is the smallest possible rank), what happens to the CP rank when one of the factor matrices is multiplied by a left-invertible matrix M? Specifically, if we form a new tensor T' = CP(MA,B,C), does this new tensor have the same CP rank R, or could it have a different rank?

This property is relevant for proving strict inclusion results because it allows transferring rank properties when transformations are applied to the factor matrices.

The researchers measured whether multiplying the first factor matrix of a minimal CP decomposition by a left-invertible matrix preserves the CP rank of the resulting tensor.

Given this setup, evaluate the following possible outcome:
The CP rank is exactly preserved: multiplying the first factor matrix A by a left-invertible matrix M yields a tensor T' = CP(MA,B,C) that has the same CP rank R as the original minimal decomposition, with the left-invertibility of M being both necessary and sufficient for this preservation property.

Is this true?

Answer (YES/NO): NO